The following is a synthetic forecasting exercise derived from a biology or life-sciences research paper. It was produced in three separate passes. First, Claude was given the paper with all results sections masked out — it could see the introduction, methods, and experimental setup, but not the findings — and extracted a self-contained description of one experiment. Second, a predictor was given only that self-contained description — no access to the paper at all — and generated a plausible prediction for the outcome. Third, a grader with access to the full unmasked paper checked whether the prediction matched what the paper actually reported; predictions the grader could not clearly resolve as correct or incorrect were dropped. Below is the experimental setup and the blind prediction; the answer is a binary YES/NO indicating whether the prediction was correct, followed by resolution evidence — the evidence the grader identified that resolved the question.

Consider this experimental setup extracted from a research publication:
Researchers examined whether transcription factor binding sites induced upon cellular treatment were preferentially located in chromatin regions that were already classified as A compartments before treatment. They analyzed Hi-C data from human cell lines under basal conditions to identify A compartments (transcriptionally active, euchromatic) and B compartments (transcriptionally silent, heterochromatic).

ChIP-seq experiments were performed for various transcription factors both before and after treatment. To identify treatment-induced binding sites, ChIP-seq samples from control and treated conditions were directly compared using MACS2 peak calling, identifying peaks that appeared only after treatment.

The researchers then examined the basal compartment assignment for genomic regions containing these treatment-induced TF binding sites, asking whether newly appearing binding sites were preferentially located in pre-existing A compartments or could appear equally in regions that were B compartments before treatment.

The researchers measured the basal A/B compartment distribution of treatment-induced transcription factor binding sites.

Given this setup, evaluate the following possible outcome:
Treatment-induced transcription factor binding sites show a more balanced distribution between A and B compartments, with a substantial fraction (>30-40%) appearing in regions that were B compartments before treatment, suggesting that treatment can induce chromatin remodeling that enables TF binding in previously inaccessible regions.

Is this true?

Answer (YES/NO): NO